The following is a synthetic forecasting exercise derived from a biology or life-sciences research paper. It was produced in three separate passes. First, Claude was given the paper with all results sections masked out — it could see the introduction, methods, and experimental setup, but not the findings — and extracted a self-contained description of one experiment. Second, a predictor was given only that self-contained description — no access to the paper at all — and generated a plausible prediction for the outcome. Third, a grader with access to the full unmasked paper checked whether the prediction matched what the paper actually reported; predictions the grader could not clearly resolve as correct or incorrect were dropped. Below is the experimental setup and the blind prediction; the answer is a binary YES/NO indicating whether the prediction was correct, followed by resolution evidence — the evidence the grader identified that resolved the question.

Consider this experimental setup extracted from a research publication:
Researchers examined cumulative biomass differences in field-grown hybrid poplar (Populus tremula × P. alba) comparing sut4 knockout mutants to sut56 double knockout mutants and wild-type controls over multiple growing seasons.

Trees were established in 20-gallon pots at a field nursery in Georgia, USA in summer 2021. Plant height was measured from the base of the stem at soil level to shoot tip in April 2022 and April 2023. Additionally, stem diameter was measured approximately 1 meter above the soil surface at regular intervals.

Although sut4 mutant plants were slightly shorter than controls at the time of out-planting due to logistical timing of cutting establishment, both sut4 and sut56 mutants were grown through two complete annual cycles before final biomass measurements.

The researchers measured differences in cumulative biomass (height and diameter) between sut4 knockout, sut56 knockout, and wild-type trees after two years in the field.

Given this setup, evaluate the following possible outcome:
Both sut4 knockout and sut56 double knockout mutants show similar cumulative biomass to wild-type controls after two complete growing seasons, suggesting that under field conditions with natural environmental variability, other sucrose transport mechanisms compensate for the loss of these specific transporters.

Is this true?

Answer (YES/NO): NO